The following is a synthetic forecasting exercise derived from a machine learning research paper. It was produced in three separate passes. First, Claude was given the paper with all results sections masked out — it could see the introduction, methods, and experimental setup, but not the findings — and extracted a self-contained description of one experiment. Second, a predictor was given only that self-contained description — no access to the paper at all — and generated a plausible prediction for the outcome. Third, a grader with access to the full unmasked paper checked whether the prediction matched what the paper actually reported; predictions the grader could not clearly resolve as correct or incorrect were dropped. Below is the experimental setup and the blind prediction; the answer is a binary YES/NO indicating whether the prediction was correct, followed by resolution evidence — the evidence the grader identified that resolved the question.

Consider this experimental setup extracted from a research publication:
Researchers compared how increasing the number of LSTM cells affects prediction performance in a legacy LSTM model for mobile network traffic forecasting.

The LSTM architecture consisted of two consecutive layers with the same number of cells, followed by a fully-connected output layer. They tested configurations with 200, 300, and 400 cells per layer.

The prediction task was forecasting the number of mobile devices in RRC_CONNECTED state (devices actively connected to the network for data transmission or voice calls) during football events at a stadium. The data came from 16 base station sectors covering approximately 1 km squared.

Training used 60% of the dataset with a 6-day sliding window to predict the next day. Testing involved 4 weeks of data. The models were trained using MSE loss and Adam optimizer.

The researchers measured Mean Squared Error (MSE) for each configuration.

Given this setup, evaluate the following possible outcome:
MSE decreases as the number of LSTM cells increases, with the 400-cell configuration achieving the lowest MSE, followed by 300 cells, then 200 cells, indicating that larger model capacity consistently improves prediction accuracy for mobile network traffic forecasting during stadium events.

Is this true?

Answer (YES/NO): NO